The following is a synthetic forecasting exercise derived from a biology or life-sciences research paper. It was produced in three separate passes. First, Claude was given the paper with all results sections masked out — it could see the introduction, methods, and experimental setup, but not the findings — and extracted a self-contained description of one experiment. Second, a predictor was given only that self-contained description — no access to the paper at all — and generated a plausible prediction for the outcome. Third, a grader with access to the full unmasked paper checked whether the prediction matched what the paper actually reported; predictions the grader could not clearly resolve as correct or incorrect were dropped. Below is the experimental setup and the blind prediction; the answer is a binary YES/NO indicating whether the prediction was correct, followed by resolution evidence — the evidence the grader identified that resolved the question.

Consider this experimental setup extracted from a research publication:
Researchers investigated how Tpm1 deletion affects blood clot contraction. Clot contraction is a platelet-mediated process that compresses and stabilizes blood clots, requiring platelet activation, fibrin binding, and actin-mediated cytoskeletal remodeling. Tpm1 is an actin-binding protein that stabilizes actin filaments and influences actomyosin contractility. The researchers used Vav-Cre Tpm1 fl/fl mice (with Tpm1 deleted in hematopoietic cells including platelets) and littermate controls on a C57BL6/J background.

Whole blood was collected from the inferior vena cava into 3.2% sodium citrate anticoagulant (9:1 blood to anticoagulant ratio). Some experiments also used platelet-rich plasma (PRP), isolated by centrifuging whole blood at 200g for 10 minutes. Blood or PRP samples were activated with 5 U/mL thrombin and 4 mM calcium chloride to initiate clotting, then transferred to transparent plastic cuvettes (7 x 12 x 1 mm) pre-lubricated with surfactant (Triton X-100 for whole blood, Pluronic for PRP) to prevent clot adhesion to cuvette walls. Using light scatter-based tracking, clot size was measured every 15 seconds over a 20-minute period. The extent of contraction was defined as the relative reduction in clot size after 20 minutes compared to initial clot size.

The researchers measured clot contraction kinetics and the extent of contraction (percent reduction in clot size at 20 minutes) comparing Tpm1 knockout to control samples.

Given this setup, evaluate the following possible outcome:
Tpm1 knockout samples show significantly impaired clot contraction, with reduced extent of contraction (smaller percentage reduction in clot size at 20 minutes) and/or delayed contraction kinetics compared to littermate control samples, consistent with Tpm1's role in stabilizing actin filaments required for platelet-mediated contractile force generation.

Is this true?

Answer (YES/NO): NO